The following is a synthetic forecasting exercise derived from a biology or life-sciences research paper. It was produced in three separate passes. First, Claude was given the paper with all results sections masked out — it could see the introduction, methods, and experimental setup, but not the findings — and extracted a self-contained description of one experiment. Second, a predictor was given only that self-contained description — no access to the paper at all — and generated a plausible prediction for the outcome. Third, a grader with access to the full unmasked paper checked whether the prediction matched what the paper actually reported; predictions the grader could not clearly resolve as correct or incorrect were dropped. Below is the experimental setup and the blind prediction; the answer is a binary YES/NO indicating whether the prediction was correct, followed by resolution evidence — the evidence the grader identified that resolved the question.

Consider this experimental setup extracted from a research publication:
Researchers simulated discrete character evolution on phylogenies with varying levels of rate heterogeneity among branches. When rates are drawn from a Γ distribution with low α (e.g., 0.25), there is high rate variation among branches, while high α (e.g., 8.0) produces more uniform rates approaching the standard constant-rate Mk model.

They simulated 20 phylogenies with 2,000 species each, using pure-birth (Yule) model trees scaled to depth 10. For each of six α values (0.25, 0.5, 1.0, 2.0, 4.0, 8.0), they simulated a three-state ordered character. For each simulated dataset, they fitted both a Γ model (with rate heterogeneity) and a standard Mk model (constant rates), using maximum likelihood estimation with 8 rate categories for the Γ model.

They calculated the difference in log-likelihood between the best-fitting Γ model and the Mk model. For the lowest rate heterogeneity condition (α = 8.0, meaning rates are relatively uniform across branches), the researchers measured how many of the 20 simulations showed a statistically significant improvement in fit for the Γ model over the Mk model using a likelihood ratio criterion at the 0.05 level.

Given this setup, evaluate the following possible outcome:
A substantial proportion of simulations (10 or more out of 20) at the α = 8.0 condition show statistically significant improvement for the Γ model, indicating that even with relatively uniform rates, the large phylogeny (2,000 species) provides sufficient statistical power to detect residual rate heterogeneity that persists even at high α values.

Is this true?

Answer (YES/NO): NO